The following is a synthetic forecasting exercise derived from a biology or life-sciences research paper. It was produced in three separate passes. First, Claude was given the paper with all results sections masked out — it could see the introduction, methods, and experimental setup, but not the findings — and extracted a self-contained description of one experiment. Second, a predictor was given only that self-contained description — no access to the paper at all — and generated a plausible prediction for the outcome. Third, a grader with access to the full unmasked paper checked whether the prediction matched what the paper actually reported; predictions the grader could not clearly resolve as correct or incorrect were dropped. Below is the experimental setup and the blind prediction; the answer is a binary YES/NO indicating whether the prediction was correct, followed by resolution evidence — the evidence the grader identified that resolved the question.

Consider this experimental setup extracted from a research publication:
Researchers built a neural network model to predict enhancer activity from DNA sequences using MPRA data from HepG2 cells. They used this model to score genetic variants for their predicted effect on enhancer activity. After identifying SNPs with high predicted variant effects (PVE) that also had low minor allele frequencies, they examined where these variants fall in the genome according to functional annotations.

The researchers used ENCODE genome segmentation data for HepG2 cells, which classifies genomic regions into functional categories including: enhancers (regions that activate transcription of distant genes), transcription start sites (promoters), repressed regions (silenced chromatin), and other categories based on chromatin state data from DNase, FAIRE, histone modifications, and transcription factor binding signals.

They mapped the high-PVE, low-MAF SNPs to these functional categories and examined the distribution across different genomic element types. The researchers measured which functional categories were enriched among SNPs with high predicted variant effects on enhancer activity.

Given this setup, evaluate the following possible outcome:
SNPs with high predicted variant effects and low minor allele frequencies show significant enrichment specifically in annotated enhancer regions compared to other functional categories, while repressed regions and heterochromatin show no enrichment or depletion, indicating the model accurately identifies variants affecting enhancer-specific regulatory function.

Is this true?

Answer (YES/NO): NO